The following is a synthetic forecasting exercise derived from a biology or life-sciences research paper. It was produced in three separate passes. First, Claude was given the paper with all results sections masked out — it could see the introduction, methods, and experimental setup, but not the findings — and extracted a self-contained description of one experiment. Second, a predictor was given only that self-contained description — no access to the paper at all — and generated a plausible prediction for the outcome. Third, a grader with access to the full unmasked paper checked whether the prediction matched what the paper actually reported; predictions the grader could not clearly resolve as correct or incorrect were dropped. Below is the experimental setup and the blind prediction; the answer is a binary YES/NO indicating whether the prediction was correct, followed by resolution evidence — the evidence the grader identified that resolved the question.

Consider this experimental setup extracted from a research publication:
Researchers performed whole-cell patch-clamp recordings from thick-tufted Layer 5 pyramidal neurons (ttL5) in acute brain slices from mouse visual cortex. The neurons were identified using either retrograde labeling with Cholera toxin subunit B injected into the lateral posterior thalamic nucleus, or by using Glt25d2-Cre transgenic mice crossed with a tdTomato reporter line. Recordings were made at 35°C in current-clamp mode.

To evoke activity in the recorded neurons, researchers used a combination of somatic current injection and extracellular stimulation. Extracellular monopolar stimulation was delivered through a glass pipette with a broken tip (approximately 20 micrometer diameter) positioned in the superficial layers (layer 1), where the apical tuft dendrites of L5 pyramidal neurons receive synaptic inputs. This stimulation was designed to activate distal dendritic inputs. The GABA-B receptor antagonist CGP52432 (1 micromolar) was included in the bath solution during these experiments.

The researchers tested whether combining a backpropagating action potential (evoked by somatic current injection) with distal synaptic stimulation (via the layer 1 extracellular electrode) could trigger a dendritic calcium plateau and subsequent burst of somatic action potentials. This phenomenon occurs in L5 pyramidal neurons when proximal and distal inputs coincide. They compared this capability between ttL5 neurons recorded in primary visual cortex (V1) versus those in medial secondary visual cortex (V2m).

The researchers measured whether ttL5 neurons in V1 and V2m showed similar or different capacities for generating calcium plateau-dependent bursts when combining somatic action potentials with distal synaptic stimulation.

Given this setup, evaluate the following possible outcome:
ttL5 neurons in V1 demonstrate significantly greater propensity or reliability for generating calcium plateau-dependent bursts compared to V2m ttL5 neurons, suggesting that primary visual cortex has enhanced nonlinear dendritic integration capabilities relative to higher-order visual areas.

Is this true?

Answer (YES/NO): YES